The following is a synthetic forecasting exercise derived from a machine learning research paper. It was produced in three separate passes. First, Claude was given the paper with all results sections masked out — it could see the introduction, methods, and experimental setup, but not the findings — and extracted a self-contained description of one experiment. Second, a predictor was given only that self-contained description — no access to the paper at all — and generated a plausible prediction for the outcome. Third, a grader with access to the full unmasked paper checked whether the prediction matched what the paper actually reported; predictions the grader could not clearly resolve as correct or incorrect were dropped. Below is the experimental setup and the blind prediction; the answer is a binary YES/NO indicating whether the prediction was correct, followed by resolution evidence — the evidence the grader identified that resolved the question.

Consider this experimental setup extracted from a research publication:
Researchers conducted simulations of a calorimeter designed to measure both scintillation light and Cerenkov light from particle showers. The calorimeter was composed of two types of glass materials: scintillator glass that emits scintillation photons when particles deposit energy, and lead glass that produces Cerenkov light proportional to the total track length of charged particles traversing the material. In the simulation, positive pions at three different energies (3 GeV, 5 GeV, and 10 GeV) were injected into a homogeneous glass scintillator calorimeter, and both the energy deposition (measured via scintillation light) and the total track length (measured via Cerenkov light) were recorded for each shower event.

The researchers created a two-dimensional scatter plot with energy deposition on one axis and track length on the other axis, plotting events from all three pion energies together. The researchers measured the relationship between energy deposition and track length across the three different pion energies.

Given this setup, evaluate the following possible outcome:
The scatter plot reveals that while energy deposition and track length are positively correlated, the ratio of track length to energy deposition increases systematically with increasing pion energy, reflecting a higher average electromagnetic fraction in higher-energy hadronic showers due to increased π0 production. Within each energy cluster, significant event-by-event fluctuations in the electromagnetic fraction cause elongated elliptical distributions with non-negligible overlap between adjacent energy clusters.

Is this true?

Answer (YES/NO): NO